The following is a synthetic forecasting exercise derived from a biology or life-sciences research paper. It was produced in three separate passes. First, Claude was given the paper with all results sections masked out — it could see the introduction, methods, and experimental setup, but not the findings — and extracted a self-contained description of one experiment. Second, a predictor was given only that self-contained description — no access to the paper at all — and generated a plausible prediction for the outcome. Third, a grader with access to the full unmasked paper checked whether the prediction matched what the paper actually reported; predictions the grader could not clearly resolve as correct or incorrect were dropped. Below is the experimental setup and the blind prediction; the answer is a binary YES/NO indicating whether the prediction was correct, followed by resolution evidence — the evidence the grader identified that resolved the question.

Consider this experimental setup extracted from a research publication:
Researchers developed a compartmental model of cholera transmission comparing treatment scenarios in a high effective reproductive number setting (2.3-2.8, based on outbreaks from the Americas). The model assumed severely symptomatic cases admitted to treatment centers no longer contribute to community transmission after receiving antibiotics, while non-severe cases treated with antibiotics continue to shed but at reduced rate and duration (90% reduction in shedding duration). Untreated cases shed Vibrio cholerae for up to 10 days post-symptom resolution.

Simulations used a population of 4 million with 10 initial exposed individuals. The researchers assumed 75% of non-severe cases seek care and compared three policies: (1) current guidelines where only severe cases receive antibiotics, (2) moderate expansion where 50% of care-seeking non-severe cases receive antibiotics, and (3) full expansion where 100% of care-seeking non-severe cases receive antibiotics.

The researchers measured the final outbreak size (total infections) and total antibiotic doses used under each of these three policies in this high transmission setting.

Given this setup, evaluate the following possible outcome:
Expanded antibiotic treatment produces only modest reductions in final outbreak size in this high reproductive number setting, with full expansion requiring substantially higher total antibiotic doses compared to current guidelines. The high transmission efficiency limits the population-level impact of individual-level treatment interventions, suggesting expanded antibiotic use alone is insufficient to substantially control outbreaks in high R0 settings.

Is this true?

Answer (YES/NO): YES